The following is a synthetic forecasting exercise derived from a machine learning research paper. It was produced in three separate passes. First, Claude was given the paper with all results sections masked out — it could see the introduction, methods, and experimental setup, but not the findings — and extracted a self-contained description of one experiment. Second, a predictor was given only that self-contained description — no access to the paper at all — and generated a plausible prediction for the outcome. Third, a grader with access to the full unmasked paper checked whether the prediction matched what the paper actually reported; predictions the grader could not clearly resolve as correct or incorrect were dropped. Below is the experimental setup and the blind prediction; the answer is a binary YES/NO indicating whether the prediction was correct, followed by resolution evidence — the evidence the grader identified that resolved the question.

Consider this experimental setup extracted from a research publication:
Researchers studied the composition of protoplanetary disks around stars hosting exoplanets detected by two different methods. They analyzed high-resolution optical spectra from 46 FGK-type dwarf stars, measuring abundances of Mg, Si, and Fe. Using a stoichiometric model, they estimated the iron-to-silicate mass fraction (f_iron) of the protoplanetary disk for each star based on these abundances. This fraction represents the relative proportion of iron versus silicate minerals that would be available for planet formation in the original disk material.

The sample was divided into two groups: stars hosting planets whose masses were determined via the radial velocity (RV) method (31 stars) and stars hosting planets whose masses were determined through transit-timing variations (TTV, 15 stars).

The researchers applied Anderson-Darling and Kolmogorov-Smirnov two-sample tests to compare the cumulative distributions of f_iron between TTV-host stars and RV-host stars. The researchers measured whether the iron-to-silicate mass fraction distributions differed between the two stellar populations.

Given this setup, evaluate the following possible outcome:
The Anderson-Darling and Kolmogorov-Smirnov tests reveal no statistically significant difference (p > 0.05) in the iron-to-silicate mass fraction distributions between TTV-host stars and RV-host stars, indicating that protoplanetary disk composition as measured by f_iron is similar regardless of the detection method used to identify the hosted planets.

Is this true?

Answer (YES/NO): NO